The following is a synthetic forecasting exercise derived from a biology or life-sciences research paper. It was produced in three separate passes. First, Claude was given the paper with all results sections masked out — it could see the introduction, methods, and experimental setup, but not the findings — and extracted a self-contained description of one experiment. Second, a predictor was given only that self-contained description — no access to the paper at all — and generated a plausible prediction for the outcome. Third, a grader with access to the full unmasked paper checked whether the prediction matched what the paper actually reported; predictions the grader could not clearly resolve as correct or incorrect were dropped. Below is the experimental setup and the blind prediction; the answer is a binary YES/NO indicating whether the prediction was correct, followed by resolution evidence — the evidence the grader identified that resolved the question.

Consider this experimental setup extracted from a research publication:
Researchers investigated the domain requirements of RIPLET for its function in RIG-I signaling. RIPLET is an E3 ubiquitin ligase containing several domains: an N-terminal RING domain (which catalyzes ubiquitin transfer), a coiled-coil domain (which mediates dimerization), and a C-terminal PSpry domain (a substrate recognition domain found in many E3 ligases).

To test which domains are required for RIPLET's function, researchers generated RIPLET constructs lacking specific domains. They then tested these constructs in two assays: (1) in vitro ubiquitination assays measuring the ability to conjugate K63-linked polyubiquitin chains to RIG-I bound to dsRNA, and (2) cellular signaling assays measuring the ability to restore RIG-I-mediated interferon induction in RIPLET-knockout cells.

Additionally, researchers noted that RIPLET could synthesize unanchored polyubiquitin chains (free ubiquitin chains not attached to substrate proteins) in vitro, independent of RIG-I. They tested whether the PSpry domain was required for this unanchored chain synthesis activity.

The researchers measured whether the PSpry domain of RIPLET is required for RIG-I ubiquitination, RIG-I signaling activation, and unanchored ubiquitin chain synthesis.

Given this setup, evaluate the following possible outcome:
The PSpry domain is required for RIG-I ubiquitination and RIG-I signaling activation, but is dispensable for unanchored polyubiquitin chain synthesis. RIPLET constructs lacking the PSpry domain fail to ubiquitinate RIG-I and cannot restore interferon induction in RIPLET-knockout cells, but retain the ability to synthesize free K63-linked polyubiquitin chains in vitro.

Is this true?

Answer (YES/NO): YES